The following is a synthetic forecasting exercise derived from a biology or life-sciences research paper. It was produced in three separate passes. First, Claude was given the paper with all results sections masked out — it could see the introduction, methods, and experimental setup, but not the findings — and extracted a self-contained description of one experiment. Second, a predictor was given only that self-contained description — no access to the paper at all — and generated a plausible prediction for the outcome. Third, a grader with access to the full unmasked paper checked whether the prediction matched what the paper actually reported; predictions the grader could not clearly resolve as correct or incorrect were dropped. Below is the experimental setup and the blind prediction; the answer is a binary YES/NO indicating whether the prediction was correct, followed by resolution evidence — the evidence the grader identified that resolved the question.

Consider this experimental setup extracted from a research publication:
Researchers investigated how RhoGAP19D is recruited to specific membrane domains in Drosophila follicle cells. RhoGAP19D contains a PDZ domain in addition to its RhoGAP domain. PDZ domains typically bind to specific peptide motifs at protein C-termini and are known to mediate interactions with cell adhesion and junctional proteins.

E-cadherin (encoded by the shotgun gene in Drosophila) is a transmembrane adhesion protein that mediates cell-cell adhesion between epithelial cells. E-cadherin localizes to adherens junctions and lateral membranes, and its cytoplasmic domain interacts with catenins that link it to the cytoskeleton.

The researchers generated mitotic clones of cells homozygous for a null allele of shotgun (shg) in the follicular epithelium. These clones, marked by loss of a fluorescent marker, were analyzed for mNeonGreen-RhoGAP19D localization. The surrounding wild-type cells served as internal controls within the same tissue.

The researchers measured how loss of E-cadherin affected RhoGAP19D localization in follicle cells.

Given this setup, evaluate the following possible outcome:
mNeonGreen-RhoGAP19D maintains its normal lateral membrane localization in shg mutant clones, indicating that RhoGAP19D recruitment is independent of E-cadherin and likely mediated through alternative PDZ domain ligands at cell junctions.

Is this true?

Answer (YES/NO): NO